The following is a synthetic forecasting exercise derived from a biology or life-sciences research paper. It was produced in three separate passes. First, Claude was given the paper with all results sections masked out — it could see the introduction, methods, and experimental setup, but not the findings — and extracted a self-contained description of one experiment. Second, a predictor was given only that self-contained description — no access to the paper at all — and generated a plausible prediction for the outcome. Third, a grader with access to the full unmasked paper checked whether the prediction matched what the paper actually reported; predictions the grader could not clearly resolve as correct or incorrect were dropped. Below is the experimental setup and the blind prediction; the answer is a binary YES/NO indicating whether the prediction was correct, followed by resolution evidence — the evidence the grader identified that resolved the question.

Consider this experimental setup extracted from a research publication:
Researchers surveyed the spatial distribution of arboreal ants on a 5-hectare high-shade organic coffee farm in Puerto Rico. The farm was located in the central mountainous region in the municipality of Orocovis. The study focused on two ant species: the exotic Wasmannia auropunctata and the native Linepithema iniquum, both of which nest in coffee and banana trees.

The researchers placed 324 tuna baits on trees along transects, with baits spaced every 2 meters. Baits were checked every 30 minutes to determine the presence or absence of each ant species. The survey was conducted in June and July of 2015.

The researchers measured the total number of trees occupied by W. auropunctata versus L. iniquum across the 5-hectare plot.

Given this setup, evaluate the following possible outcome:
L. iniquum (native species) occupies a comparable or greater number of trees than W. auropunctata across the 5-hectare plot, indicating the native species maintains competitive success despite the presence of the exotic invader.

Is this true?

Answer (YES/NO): NO